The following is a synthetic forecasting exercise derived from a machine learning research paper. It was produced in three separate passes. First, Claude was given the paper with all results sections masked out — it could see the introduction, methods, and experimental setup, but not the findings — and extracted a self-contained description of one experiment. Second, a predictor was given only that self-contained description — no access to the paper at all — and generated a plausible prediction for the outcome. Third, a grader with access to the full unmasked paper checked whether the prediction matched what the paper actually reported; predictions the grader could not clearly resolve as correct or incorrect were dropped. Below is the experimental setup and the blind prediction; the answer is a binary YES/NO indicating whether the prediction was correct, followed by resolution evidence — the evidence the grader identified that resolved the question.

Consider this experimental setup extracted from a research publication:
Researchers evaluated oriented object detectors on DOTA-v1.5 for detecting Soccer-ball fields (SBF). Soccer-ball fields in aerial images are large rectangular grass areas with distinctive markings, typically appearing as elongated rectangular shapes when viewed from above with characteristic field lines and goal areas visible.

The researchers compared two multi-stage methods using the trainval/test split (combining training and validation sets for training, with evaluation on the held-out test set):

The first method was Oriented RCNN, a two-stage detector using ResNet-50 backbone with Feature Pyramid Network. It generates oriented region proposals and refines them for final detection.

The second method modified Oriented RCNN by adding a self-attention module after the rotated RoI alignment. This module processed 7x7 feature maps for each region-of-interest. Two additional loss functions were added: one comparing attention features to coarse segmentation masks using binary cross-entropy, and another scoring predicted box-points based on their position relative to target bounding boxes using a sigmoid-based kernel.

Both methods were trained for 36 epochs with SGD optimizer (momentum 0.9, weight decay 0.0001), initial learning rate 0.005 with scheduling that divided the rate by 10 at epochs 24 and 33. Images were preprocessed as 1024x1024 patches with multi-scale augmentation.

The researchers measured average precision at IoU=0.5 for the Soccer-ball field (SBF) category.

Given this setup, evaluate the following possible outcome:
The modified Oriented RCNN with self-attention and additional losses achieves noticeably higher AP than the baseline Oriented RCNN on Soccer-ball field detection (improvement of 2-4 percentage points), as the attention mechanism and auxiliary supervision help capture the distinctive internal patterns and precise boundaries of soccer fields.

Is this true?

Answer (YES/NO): NO